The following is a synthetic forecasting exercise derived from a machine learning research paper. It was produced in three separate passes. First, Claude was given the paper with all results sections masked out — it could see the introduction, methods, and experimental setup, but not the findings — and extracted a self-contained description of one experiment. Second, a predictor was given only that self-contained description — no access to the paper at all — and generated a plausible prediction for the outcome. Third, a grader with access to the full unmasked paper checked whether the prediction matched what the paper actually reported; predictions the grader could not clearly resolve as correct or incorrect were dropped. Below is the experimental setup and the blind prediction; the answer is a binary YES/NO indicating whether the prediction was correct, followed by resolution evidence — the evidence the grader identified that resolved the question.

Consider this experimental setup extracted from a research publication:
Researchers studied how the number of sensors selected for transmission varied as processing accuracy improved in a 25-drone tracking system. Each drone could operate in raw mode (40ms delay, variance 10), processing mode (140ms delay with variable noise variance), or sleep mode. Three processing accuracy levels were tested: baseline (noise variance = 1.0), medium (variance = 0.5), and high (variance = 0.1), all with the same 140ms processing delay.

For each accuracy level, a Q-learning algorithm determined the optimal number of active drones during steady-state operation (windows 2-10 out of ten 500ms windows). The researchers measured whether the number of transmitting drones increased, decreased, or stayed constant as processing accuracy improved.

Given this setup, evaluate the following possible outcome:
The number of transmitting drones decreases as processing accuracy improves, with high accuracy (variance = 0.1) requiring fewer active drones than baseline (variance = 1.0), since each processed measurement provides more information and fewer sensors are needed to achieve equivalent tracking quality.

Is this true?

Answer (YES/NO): NO